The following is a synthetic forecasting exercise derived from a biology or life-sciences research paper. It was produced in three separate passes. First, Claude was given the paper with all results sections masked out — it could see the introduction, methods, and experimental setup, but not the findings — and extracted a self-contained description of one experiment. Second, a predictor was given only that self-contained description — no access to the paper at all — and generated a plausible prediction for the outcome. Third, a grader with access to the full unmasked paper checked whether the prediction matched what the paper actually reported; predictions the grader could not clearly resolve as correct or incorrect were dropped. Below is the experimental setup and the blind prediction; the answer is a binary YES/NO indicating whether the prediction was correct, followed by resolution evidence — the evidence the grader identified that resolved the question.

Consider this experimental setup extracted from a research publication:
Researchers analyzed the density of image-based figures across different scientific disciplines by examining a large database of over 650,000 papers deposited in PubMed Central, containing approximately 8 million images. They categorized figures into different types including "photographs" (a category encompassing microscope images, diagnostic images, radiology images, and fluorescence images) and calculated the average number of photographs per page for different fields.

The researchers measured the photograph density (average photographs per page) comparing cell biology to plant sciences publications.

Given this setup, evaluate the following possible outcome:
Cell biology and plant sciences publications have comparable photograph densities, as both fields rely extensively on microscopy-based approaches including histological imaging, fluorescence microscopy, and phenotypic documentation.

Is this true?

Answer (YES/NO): NO